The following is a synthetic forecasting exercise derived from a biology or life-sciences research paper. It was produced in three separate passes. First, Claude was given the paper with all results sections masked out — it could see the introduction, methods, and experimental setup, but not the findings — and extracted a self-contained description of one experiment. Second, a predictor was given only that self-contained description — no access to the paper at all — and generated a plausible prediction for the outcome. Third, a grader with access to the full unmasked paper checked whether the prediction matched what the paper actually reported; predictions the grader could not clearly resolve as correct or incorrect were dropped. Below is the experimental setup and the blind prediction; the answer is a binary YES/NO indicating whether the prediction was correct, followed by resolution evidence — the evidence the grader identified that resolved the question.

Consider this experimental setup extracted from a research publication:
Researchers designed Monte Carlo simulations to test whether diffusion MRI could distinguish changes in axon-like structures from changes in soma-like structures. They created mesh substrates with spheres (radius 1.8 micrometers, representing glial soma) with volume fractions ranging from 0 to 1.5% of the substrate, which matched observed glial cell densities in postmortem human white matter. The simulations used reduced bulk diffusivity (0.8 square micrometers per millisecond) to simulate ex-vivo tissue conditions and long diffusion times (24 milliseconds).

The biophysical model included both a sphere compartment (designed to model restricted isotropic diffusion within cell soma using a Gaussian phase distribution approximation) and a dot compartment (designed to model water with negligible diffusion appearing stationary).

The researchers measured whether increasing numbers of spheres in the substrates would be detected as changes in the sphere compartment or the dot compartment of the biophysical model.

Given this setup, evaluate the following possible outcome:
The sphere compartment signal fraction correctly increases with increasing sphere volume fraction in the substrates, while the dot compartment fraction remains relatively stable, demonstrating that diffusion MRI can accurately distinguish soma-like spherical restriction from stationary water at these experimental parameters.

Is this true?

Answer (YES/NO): NO